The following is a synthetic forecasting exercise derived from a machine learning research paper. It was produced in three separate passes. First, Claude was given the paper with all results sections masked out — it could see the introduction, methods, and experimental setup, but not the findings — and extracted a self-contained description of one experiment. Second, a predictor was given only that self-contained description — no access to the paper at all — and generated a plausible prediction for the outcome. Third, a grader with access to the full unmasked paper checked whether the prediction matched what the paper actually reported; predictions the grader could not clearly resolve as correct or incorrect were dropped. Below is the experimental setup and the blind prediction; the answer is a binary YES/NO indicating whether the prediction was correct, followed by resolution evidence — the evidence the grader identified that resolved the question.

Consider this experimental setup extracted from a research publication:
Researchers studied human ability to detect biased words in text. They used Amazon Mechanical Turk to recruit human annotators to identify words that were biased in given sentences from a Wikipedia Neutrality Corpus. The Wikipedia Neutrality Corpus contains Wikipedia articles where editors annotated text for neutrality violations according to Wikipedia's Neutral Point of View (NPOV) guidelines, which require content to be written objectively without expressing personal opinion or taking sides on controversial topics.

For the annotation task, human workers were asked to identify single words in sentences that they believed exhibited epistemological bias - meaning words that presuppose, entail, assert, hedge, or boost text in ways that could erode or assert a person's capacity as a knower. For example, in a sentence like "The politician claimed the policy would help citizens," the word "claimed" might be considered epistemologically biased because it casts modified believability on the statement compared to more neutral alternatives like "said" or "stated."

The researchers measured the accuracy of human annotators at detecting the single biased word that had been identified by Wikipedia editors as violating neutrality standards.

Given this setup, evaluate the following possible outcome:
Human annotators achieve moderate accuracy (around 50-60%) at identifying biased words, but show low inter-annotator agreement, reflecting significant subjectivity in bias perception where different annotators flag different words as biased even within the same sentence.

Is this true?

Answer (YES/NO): NO